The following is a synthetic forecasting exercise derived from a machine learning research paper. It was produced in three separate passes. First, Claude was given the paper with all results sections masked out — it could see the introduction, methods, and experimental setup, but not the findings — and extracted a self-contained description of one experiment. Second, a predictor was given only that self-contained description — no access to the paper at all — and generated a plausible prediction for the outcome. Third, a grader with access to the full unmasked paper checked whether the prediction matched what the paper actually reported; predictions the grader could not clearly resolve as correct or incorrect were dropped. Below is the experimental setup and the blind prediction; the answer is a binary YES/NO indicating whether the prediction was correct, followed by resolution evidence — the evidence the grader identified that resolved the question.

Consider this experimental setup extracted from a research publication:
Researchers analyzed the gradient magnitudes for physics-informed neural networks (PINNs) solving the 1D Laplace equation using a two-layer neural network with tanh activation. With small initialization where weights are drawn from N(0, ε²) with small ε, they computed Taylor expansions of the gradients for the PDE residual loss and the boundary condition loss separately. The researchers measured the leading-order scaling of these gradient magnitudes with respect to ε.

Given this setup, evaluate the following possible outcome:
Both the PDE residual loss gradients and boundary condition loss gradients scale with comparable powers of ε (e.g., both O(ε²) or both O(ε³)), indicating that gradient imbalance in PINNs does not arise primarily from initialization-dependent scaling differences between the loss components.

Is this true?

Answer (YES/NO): NO